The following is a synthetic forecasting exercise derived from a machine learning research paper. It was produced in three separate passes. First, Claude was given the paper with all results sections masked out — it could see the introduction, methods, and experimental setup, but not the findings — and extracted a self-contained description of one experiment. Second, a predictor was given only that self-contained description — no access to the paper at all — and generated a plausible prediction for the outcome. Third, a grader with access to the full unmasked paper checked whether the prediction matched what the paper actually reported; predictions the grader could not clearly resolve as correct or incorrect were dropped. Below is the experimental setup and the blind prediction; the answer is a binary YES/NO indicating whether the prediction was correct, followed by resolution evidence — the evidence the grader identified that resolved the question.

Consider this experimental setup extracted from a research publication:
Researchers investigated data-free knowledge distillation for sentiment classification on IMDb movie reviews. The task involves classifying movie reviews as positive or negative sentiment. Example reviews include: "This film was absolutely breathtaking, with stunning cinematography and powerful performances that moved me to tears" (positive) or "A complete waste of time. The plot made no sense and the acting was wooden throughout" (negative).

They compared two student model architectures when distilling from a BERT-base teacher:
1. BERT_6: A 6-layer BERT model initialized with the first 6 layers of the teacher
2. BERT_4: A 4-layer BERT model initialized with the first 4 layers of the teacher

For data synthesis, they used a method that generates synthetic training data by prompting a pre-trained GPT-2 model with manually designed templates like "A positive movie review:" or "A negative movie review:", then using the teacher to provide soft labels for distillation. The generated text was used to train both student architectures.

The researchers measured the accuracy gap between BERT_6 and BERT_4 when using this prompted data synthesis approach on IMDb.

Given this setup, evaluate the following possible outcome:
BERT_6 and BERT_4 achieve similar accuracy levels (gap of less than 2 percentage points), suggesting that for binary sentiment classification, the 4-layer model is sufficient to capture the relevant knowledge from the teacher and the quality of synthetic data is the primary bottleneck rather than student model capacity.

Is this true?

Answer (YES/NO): NO